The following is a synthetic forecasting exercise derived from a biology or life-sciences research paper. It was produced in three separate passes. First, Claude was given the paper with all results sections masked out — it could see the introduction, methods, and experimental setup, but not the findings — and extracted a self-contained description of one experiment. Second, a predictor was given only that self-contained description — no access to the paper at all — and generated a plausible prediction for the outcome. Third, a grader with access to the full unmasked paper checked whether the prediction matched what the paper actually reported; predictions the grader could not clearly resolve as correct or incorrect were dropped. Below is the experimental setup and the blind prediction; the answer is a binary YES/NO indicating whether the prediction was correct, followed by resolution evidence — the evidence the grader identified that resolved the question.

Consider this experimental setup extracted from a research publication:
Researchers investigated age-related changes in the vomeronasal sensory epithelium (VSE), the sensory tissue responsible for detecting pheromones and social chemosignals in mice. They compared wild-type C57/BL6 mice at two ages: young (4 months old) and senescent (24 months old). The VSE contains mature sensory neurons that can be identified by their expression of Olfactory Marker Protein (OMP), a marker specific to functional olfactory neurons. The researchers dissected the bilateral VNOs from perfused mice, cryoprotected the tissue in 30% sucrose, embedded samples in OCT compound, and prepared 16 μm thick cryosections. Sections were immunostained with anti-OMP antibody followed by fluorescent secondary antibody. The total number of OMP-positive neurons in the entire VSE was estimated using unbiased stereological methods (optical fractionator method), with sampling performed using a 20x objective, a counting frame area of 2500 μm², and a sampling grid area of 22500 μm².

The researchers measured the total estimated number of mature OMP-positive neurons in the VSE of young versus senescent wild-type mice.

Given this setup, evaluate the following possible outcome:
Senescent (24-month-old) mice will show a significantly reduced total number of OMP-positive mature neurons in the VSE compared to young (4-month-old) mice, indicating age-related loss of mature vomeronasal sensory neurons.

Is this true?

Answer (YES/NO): YES